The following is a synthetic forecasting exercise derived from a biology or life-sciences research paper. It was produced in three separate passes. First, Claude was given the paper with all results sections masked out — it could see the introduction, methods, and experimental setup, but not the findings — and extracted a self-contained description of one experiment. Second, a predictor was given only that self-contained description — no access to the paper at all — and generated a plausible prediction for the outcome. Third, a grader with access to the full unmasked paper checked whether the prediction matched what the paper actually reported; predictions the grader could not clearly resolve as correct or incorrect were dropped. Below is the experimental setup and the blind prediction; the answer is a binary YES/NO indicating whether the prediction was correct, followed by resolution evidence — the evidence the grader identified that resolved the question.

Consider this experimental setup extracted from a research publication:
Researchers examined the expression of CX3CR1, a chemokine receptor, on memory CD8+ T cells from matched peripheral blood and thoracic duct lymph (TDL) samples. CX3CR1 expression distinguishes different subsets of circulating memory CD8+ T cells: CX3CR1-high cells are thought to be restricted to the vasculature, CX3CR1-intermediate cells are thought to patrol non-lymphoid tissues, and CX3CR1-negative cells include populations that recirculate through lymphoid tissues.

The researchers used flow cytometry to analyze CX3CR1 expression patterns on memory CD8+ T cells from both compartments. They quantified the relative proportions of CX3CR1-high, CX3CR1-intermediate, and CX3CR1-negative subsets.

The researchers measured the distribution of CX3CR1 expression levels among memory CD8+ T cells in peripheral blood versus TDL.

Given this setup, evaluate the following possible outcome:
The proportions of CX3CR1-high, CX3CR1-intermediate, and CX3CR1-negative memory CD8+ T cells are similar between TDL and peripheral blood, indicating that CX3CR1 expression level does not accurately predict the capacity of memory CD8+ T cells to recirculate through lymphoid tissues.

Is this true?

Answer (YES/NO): NO